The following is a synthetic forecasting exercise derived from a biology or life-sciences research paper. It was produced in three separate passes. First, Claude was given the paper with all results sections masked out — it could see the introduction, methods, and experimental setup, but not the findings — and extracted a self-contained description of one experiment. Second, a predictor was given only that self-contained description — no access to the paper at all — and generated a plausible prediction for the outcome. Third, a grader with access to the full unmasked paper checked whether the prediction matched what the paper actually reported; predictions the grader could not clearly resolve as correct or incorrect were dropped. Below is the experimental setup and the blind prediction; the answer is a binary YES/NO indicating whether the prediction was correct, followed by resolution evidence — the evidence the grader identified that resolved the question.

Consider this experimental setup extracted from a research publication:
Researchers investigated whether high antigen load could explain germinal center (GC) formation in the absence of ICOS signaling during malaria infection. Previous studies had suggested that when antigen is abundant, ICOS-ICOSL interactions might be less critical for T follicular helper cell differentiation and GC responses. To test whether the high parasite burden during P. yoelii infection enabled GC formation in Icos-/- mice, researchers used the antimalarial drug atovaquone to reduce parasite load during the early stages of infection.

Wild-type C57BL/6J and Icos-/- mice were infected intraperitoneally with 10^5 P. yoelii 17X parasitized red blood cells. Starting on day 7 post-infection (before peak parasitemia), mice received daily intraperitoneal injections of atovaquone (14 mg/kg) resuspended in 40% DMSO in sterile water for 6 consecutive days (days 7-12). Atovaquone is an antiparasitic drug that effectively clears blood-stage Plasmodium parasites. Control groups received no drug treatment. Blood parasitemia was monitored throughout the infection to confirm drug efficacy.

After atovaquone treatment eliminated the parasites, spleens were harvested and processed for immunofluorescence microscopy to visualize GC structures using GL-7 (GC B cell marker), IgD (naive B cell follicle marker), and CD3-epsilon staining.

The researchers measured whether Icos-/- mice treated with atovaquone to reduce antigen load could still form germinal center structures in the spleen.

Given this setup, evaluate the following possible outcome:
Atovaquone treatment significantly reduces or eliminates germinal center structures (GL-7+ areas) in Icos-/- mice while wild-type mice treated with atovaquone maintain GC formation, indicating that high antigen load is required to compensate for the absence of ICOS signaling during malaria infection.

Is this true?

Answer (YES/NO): NO